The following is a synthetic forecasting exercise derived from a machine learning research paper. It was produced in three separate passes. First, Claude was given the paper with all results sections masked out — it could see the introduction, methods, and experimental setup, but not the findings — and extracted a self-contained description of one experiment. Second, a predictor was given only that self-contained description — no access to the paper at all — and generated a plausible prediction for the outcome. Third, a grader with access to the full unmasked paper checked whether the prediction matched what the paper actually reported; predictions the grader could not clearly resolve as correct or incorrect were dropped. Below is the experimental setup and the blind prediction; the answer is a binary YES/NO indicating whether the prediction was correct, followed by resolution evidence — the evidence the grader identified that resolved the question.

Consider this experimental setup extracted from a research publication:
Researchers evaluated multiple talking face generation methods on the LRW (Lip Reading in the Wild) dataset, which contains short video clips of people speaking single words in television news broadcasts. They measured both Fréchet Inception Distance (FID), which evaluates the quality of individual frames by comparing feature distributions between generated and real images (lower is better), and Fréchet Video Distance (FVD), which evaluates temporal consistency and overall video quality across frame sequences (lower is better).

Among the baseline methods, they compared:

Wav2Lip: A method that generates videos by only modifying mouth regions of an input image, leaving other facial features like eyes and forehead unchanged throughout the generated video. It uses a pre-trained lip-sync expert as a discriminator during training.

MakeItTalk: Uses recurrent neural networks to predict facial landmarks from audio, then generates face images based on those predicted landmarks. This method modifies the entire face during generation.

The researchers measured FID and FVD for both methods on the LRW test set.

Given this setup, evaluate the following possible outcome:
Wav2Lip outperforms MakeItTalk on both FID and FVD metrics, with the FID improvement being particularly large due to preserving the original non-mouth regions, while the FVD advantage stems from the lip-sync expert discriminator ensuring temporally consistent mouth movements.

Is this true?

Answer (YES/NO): NO